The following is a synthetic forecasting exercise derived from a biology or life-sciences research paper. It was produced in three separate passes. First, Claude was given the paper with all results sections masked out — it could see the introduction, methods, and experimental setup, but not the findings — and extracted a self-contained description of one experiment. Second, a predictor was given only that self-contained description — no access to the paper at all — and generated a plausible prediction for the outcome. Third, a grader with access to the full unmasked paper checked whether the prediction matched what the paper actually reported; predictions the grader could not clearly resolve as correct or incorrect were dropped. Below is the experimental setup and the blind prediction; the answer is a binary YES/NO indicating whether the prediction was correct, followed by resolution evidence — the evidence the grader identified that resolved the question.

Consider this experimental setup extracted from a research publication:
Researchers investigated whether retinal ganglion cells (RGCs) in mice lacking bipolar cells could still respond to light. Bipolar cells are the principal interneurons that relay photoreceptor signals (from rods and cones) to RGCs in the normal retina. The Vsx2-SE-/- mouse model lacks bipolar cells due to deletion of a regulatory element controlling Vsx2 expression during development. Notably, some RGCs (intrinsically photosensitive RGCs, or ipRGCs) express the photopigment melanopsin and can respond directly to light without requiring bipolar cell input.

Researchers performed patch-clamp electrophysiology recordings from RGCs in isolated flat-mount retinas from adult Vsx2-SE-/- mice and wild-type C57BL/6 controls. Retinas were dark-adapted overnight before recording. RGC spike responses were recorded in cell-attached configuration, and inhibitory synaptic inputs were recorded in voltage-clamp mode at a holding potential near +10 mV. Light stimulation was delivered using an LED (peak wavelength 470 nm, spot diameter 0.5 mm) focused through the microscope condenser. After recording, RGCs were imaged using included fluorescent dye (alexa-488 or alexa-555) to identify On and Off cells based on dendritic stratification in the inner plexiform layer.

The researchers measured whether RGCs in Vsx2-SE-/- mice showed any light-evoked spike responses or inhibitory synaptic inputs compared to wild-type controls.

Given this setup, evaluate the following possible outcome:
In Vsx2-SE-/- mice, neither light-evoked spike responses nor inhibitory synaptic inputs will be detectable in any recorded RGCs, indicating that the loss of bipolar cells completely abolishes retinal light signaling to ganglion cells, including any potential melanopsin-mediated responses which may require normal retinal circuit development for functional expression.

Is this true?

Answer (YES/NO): NO